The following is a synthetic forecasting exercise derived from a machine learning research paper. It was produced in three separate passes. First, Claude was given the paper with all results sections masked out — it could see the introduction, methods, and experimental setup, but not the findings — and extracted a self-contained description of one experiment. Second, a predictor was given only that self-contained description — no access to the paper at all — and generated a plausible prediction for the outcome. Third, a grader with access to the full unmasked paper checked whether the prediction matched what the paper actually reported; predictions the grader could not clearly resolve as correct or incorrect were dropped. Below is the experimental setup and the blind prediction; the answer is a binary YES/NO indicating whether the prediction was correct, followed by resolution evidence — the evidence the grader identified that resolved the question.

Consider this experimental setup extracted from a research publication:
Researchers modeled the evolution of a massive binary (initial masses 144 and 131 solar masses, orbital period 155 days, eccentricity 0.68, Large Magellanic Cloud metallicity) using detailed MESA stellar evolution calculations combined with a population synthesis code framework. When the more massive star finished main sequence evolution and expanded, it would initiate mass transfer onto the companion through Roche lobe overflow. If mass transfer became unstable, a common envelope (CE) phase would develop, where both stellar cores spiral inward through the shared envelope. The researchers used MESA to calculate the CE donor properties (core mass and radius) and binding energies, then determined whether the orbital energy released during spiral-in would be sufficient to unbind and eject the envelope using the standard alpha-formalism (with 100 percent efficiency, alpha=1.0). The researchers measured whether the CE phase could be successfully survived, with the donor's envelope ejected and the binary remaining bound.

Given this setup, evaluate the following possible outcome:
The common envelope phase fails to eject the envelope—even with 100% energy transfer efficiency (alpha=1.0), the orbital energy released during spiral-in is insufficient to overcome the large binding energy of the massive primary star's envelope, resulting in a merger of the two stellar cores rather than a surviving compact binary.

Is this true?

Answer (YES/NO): YES